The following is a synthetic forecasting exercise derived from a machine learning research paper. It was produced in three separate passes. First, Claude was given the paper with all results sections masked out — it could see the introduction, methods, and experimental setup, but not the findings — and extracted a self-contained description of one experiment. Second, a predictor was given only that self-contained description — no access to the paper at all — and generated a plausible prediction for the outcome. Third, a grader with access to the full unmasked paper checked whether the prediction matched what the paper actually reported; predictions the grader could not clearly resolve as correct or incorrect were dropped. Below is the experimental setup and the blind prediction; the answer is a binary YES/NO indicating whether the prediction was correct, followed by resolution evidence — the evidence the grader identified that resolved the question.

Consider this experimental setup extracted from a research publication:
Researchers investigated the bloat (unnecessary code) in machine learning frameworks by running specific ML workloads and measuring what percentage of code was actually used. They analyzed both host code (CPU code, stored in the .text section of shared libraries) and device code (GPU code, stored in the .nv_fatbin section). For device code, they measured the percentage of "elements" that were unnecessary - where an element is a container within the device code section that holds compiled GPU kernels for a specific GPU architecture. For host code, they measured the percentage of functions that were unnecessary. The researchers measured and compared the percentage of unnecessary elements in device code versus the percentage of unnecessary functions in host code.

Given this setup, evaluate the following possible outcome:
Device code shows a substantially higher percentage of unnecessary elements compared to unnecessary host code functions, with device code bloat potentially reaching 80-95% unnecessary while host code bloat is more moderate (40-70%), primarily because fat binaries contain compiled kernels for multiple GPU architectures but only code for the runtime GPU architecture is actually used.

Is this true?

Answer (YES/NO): NO